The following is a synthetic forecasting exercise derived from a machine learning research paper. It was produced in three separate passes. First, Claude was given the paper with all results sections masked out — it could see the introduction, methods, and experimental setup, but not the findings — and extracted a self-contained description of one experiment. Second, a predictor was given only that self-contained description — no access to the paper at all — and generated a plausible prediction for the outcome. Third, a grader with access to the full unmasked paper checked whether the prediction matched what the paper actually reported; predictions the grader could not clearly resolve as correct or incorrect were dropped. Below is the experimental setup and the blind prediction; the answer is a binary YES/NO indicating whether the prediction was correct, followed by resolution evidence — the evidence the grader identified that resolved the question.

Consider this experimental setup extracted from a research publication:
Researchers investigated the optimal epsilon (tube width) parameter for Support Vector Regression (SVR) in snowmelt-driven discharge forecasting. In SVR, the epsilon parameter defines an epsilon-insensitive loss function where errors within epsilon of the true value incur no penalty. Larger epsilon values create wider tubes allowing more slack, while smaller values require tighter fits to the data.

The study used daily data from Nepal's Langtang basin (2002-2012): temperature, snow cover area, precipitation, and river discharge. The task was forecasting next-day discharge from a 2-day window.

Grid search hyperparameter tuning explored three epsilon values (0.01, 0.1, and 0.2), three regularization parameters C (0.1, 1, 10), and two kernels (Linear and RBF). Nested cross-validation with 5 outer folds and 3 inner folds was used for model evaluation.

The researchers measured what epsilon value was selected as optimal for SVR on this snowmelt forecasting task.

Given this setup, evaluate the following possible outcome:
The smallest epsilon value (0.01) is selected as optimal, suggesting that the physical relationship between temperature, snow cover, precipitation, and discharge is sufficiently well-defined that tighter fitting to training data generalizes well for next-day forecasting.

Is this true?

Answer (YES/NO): YES